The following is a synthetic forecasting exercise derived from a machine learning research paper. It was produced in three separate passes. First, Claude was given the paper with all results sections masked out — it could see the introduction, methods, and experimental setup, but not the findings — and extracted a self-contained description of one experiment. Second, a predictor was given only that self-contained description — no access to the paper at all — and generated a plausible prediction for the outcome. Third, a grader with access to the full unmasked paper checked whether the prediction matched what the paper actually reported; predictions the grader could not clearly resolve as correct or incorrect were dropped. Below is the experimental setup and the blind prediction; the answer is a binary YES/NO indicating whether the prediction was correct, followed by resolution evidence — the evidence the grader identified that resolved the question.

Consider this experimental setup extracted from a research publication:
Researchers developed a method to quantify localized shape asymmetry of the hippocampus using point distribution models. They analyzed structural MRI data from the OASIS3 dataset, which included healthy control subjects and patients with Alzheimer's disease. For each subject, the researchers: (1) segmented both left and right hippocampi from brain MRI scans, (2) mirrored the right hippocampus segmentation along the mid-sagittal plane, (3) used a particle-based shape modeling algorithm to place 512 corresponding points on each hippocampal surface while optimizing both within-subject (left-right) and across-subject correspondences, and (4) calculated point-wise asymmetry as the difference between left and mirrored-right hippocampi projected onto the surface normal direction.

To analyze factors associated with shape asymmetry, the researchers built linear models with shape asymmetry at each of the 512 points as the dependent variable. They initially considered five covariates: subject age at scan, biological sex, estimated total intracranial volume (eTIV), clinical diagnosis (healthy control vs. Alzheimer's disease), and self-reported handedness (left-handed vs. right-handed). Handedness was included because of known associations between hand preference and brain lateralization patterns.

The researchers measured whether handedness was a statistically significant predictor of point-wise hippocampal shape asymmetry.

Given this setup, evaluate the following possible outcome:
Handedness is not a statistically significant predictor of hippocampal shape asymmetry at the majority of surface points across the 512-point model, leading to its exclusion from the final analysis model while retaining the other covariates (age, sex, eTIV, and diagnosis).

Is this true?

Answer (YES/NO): YES